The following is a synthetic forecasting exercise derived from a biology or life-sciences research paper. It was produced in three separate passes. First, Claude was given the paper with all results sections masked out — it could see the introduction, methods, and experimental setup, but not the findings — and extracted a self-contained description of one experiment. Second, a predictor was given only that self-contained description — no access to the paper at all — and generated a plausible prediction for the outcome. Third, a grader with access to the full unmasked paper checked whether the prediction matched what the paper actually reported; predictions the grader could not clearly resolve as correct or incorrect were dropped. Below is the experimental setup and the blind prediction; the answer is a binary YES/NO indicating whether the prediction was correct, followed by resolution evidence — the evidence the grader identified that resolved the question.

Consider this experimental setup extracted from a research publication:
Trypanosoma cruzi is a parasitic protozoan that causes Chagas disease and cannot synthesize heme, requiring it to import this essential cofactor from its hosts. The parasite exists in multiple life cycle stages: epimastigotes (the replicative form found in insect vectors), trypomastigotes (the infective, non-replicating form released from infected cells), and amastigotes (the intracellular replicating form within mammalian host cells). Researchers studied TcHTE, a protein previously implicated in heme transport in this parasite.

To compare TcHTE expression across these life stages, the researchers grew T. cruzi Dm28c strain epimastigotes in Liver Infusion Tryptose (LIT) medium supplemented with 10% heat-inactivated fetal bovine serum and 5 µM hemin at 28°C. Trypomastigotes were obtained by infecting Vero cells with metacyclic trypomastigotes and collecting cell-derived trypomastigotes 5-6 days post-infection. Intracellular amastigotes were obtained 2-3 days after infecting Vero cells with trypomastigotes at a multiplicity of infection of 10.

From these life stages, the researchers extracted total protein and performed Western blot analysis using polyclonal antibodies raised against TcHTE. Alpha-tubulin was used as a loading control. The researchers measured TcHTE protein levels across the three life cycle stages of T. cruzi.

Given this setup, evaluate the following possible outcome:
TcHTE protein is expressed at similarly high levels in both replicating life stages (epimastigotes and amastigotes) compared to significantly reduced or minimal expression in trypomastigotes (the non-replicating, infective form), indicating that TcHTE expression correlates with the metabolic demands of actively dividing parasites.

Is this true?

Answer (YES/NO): YES